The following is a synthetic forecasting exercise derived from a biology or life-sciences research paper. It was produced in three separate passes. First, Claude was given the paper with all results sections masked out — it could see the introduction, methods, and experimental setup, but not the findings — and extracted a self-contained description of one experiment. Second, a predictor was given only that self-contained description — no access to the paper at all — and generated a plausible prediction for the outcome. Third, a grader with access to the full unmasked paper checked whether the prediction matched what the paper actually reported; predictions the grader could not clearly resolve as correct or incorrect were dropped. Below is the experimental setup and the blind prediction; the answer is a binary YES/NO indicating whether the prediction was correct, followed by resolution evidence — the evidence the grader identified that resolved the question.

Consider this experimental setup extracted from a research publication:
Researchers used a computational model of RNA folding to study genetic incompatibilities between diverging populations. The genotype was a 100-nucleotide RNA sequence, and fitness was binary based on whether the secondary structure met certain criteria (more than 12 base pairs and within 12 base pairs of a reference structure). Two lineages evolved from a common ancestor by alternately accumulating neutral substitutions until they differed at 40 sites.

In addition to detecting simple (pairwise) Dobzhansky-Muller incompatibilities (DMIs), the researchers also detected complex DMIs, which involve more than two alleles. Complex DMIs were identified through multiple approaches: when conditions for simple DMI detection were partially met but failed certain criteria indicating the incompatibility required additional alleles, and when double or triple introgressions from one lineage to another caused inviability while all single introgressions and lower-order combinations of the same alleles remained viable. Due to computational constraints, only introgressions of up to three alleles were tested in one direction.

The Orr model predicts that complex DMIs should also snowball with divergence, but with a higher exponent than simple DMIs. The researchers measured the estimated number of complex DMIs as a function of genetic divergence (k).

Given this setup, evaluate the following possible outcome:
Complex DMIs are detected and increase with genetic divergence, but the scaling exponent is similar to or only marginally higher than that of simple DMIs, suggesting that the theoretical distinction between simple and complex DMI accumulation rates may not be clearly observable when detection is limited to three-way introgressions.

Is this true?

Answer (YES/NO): NO